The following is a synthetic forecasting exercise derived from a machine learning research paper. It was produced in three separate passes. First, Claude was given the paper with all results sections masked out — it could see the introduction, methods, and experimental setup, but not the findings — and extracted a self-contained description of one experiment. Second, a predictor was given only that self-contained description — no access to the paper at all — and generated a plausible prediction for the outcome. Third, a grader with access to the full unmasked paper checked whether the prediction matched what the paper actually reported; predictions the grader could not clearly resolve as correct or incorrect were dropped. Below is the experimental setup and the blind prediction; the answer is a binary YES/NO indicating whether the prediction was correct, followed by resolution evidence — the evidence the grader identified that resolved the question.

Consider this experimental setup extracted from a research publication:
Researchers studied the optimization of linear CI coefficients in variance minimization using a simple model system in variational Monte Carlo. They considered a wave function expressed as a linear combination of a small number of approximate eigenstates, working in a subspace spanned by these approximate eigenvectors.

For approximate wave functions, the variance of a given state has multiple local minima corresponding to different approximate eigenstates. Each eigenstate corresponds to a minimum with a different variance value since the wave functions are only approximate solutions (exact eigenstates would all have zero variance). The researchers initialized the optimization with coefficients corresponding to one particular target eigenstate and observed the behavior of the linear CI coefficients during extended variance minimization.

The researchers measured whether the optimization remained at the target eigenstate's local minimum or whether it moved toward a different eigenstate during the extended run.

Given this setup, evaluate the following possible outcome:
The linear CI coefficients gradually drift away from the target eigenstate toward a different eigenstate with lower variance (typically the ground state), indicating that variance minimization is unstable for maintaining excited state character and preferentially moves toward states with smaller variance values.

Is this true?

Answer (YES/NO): YES